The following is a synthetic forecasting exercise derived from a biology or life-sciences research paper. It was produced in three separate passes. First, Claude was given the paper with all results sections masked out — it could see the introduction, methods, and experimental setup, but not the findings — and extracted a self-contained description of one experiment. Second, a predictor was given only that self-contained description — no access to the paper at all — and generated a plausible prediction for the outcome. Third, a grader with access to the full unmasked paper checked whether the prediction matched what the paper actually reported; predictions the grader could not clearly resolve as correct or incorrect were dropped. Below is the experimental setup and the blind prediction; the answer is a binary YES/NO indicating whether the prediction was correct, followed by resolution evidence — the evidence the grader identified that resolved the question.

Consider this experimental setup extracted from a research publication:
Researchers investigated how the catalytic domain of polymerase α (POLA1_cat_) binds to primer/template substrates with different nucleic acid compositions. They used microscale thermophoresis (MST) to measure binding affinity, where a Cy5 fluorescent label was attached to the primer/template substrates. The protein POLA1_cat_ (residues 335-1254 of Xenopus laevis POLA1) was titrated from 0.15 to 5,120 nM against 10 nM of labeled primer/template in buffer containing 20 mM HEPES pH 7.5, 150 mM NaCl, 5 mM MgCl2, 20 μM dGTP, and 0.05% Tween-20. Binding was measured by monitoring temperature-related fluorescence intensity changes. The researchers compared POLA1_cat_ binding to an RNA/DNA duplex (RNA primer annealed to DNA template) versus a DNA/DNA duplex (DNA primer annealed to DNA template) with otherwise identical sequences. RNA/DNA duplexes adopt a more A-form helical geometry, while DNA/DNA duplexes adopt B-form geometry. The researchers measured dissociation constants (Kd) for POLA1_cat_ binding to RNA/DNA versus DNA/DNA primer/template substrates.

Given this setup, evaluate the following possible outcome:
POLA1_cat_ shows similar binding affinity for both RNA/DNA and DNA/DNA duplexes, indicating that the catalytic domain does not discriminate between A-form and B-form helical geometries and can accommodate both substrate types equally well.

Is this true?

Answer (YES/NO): NO